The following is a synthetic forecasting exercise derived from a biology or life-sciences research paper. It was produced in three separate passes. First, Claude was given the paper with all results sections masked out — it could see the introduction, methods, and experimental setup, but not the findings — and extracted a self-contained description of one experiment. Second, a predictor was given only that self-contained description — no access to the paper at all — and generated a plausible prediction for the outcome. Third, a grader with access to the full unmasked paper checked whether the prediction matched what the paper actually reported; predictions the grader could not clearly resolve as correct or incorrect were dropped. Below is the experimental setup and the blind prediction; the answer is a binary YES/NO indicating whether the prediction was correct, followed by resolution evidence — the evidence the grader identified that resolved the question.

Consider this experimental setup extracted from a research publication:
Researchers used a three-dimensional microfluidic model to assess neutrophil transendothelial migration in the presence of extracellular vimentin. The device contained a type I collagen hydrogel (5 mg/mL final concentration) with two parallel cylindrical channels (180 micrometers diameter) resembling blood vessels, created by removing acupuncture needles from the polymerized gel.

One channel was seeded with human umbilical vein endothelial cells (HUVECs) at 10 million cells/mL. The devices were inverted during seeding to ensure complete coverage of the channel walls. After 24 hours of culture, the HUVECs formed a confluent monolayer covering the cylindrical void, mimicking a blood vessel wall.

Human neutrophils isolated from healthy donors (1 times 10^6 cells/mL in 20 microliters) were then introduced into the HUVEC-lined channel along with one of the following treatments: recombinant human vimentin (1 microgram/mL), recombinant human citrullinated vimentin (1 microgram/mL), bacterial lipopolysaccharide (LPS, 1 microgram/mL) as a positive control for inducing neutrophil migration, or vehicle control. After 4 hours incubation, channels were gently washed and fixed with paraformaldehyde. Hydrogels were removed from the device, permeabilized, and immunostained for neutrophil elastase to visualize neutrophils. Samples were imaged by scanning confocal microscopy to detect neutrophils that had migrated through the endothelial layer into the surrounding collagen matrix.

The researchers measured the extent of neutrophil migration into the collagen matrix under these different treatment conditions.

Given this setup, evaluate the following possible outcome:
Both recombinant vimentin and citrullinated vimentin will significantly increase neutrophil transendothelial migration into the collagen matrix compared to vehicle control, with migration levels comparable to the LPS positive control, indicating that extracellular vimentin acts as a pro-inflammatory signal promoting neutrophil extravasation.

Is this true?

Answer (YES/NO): NO